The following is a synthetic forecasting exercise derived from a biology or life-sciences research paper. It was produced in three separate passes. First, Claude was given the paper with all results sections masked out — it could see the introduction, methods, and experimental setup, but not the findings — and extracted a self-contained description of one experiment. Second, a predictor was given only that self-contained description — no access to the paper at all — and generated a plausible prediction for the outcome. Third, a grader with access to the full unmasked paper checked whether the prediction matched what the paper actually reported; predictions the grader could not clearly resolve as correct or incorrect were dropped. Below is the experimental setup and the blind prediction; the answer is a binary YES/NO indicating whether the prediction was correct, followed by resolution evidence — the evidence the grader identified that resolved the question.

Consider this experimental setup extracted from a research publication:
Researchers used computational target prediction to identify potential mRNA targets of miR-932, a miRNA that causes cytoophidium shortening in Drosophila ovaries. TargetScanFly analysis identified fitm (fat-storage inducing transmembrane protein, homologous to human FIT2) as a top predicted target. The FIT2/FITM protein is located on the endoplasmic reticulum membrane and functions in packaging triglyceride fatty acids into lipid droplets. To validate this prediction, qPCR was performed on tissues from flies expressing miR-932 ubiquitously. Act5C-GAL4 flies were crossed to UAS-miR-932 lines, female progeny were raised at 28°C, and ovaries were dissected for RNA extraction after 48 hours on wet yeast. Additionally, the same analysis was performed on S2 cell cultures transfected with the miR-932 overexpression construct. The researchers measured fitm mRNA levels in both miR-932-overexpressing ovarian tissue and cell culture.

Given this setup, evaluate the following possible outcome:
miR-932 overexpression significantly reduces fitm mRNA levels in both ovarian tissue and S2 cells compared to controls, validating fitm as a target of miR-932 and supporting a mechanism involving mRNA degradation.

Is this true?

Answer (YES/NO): YES